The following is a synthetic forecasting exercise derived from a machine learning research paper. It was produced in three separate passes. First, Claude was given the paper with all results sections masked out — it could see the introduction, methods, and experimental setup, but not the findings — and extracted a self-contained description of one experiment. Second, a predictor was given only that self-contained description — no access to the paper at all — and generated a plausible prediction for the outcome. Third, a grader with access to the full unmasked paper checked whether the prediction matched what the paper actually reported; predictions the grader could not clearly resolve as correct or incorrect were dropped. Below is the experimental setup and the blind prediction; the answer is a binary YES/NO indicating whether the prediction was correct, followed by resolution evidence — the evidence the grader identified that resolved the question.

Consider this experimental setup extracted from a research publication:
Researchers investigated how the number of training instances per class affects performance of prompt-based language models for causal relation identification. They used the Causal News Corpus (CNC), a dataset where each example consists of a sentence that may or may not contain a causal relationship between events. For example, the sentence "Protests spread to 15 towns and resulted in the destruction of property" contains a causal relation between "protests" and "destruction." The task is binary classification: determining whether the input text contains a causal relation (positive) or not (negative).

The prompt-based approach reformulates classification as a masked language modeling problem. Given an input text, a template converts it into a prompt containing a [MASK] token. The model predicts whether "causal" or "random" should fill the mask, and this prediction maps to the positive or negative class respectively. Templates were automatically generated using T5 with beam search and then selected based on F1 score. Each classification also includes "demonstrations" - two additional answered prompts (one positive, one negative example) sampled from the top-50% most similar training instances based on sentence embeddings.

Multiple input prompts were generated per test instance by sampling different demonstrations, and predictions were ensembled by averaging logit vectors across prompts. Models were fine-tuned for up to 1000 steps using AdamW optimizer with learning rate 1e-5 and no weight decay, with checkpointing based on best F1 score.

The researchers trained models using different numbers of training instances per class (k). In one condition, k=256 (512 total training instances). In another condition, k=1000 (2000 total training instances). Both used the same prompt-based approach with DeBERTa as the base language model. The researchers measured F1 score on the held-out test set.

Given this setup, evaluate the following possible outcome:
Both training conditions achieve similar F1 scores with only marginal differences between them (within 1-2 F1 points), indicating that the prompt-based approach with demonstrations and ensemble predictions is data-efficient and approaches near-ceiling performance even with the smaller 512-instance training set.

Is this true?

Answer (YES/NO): YES